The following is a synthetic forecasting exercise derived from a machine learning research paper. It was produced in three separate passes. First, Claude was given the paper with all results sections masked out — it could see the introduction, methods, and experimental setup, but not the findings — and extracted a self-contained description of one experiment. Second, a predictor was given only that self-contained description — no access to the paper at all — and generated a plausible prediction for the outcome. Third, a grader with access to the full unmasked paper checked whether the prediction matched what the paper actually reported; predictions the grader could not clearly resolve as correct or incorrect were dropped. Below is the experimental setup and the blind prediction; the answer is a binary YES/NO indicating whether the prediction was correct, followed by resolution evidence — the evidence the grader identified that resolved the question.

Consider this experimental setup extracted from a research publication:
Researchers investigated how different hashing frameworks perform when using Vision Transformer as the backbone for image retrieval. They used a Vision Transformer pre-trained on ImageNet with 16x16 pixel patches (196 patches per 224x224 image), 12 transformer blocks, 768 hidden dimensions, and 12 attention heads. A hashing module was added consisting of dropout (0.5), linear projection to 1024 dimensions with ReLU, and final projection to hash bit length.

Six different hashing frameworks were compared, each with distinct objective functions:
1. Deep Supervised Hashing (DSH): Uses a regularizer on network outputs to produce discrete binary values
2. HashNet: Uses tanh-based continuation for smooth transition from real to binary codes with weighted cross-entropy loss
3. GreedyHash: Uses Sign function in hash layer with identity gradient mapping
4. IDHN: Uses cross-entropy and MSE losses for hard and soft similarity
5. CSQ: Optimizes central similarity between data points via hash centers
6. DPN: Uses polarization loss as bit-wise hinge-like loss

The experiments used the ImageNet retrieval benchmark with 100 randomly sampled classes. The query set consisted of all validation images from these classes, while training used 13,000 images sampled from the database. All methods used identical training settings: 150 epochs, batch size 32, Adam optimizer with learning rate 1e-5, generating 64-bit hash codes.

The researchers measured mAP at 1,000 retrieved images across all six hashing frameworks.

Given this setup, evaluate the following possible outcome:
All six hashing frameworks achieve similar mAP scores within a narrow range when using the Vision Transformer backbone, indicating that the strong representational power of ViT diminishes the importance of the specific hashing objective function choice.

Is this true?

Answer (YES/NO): NO